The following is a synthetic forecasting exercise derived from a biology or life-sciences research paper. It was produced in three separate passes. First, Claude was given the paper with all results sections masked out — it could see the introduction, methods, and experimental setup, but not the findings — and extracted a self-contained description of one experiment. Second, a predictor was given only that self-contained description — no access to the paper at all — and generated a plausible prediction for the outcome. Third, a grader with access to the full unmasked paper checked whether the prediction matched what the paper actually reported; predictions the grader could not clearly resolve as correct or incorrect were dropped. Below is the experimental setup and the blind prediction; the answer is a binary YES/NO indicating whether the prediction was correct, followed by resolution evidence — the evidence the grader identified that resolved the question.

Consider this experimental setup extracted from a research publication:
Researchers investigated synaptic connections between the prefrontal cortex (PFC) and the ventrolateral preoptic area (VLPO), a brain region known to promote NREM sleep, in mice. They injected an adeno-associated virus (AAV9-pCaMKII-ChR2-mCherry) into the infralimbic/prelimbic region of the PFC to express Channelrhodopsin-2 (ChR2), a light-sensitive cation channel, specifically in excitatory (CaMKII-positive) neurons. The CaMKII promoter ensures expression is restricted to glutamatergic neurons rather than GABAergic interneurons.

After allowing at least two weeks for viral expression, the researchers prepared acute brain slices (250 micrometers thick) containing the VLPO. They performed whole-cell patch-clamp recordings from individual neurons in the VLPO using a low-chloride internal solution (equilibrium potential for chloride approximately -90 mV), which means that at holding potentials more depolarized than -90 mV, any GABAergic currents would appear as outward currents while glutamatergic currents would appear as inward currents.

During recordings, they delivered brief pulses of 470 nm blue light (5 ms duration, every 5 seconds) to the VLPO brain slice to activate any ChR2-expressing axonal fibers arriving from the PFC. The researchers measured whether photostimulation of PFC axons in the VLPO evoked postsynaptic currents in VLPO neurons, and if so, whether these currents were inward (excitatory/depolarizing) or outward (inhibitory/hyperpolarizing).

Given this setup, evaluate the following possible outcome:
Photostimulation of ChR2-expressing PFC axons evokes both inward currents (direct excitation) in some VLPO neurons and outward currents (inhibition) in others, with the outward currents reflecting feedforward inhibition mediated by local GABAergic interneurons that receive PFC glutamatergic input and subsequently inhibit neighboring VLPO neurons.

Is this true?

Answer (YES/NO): NO